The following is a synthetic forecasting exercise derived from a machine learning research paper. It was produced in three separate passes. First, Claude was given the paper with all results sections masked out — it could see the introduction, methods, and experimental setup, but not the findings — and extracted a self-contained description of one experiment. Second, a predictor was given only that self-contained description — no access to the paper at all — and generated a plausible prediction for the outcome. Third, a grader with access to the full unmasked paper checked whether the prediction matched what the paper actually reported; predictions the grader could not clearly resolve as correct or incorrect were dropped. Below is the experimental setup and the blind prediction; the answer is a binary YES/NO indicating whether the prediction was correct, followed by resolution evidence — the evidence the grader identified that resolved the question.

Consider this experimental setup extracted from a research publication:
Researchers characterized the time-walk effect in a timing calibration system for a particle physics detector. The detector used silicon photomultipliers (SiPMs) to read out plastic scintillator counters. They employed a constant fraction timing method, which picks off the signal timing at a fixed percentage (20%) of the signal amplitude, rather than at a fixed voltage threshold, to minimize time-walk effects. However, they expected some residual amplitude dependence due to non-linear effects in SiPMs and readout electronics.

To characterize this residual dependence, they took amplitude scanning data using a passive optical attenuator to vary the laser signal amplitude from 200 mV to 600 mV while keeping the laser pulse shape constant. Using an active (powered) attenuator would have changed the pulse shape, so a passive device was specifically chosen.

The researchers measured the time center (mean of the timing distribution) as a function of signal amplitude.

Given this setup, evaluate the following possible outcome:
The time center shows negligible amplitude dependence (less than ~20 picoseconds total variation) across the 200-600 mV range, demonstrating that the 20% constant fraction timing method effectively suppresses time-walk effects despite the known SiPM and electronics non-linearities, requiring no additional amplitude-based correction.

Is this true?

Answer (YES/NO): NO